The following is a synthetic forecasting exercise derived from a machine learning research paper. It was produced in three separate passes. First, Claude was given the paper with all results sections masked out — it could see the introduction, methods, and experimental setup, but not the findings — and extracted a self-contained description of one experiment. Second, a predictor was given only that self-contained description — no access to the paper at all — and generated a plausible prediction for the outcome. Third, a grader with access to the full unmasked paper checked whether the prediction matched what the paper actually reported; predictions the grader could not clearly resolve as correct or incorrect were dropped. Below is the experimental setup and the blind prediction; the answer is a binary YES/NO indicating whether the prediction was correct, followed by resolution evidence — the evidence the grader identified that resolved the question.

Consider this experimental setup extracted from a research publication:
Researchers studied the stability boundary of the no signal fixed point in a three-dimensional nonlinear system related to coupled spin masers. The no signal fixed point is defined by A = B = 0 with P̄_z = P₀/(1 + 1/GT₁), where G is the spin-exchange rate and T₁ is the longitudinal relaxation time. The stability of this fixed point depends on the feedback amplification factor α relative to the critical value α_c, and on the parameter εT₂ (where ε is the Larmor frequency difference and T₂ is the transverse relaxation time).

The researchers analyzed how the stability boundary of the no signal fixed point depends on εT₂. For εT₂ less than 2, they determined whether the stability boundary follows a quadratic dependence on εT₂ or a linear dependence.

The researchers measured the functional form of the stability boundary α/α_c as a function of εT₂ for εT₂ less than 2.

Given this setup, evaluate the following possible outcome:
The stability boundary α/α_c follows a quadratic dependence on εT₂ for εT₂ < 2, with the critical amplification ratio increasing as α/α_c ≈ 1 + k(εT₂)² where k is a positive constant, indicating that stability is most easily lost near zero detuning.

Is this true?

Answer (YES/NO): YES